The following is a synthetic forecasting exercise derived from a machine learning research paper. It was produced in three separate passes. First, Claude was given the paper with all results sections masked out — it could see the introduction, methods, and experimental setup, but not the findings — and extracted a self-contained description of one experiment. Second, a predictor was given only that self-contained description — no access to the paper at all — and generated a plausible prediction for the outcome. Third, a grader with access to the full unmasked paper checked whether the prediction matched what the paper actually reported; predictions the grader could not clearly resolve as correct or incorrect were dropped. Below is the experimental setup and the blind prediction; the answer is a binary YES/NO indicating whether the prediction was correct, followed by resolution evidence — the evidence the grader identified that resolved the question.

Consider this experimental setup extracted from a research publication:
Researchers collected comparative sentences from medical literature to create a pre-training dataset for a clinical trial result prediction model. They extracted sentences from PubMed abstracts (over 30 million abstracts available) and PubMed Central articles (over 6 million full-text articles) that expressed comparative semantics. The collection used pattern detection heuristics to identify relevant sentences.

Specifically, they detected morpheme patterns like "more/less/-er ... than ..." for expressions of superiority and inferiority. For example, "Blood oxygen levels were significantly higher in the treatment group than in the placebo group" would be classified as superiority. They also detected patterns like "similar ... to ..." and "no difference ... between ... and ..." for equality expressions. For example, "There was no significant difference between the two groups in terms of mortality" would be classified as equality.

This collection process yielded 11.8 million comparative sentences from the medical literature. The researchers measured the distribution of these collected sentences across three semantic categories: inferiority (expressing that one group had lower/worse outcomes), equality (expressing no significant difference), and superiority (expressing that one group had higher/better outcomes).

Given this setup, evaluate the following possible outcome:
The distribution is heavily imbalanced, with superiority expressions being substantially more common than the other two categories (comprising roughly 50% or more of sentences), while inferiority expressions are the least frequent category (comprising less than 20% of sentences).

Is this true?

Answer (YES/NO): NO